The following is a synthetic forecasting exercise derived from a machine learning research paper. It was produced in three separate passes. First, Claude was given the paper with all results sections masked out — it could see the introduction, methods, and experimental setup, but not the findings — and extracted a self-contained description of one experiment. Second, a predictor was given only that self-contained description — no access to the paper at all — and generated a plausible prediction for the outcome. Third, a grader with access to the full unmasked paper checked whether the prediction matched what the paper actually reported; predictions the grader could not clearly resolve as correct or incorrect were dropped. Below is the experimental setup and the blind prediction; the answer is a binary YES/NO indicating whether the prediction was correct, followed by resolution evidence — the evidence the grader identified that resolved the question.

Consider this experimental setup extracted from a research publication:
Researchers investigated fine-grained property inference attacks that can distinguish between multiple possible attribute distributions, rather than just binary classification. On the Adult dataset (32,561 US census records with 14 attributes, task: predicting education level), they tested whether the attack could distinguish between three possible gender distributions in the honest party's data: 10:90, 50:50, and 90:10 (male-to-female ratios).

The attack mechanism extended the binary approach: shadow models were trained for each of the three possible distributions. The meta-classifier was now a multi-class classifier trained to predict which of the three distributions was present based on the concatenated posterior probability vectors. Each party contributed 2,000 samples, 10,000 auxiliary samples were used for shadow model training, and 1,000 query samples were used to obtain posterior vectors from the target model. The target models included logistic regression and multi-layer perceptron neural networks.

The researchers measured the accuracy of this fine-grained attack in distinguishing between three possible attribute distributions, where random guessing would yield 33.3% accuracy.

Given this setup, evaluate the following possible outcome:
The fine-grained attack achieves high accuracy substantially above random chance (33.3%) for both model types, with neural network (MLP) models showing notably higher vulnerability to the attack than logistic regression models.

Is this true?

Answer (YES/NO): NO